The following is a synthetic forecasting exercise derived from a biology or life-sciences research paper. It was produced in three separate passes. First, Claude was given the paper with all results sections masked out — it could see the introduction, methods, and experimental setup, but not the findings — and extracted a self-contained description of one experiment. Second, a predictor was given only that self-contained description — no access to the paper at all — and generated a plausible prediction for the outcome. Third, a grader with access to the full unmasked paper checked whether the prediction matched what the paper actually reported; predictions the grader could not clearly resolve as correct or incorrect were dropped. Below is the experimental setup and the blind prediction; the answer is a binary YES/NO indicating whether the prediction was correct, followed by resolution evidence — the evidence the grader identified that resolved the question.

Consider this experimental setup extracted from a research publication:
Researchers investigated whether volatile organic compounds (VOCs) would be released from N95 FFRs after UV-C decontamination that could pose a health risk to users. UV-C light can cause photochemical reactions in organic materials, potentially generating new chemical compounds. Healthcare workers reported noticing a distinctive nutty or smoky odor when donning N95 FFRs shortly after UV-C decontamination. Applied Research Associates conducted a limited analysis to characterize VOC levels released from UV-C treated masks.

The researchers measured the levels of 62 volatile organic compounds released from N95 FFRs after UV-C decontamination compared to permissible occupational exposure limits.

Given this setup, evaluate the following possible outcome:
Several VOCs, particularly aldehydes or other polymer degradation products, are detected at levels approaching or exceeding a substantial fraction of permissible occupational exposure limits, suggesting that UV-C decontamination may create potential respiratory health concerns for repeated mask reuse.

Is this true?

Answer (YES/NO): NO